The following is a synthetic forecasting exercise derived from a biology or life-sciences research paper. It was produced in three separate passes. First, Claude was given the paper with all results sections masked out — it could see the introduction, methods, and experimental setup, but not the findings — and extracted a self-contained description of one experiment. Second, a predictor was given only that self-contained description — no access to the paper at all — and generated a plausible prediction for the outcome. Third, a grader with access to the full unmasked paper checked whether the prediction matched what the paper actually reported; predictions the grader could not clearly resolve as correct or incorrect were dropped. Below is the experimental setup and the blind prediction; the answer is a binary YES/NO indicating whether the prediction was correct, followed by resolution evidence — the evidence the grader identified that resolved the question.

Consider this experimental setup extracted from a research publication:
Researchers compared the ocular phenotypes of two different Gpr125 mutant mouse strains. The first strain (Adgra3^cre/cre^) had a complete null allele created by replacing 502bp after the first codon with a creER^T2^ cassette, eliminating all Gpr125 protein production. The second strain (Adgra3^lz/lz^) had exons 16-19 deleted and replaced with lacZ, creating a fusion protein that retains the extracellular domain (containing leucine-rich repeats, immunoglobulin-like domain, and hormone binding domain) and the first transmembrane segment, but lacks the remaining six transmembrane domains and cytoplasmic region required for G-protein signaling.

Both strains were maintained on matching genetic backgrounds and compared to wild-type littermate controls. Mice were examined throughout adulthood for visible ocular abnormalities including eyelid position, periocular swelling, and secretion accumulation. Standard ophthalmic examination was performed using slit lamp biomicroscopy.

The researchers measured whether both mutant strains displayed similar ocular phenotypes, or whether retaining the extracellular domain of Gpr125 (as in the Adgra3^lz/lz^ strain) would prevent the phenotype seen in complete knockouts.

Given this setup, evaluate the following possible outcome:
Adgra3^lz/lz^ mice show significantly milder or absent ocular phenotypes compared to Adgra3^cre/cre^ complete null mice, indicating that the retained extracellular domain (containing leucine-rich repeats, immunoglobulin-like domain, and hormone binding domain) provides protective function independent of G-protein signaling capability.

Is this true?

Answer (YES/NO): NO